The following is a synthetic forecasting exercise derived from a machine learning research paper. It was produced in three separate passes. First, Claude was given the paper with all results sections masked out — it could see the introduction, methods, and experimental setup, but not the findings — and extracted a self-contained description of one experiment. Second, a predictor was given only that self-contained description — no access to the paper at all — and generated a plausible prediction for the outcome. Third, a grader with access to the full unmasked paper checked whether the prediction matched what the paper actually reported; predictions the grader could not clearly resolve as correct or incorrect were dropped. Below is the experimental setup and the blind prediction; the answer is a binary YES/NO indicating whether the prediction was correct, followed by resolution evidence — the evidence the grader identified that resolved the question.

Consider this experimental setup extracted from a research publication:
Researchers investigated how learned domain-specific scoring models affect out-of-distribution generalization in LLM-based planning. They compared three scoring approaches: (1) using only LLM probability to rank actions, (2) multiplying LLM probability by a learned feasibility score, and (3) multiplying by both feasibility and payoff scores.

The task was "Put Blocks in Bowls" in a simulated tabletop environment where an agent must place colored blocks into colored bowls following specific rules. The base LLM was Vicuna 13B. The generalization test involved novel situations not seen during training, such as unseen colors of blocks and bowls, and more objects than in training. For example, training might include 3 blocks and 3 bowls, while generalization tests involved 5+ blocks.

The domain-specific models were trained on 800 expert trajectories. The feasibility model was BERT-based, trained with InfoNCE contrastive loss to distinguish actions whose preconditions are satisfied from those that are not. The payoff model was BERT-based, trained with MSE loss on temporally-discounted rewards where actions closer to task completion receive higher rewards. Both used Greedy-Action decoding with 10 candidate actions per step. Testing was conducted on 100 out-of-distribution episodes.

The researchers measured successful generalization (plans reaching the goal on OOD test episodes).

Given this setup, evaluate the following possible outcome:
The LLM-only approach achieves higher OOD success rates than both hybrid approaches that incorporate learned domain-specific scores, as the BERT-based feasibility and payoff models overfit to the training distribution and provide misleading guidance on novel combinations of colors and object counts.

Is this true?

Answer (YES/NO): YES